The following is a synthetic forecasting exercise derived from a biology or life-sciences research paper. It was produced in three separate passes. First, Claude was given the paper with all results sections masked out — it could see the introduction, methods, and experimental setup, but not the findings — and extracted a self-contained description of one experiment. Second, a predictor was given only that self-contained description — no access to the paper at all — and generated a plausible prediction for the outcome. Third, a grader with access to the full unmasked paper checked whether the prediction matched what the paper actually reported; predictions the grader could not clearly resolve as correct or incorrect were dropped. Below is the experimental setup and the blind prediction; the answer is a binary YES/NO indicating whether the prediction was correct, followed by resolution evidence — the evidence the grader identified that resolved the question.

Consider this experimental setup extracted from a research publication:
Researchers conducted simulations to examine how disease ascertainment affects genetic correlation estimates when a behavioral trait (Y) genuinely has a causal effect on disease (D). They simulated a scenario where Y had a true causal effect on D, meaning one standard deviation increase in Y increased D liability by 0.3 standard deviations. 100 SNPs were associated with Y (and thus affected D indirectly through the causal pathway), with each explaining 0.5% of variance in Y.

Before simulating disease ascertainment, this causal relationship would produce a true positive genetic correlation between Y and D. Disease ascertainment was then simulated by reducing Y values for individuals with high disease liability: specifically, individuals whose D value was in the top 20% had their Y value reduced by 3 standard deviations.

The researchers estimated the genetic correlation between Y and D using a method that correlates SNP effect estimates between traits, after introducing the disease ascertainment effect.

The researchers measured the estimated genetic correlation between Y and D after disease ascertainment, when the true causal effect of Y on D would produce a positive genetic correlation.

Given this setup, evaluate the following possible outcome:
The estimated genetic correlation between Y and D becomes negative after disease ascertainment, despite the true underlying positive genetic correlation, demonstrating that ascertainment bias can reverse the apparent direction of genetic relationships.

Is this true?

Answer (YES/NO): YES